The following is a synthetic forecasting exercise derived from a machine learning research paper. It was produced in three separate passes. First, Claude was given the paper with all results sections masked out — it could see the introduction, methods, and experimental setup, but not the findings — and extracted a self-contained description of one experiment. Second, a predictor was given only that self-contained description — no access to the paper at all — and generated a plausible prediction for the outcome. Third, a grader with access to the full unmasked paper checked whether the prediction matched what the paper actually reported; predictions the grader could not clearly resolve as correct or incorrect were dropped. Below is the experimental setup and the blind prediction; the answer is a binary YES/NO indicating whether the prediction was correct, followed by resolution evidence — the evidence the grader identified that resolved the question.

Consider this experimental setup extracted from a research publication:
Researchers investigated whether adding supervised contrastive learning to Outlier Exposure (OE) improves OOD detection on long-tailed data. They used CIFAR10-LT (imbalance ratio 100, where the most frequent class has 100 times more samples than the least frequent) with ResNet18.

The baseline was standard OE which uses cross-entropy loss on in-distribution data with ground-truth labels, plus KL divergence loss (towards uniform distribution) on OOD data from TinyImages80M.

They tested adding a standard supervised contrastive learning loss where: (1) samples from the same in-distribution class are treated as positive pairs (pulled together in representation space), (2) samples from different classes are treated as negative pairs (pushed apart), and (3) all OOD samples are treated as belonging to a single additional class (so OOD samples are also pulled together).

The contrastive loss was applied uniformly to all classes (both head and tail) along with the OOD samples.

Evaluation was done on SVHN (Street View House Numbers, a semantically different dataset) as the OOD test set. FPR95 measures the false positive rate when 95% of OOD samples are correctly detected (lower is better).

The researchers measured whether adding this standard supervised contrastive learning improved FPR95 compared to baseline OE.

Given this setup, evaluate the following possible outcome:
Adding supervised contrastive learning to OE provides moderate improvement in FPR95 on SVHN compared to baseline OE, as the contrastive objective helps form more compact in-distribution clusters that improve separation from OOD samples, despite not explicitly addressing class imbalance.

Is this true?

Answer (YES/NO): NO